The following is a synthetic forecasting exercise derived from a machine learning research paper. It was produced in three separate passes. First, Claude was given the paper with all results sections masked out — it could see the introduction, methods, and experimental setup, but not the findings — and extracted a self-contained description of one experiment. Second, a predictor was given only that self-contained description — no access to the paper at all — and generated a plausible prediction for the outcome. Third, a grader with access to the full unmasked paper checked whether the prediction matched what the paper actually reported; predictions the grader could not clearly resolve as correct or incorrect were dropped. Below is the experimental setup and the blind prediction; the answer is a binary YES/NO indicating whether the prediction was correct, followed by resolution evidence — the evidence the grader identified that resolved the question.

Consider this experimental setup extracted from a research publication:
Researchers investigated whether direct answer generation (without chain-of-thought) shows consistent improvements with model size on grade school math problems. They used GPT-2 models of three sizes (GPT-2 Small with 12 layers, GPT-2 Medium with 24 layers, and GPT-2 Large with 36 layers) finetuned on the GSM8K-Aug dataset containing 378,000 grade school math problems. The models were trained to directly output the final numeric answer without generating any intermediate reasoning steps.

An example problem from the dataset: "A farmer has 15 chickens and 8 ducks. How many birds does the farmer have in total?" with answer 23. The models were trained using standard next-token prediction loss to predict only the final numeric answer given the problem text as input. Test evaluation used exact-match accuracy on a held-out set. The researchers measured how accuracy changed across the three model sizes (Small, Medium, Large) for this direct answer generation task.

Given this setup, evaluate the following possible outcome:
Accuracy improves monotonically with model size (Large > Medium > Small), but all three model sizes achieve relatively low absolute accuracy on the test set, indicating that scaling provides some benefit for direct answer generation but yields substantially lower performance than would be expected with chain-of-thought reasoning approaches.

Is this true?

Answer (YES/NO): NO